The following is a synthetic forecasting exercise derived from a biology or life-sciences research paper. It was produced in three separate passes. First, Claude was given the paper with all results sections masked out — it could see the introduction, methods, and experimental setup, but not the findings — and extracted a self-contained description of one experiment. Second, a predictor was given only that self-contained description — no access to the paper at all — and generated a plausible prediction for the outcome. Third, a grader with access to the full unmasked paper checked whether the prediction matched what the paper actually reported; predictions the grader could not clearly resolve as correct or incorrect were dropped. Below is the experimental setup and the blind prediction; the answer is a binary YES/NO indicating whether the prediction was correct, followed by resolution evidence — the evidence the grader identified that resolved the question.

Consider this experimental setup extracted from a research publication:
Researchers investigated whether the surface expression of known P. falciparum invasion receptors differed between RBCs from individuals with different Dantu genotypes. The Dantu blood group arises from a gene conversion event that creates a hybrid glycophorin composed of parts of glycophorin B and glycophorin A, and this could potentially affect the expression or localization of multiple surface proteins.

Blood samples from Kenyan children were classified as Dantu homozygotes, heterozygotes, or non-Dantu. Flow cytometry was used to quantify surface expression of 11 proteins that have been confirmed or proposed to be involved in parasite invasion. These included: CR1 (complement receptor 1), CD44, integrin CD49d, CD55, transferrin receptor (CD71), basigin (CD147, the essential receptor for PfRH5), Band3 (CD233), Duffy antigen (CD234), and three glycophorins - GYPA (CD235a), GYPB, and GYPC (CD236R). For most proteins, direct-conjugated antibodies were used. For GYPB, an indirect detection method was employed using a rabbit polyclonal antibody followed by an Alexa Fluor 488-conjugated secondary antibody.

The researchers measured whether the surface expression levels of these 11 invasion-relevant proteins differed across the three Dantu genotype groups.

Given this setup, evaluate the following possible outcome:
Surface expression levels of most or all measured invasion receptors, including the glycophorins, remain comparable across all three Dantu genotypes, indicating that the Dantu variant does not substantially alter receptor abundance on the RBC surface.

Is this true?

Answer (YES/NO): NO